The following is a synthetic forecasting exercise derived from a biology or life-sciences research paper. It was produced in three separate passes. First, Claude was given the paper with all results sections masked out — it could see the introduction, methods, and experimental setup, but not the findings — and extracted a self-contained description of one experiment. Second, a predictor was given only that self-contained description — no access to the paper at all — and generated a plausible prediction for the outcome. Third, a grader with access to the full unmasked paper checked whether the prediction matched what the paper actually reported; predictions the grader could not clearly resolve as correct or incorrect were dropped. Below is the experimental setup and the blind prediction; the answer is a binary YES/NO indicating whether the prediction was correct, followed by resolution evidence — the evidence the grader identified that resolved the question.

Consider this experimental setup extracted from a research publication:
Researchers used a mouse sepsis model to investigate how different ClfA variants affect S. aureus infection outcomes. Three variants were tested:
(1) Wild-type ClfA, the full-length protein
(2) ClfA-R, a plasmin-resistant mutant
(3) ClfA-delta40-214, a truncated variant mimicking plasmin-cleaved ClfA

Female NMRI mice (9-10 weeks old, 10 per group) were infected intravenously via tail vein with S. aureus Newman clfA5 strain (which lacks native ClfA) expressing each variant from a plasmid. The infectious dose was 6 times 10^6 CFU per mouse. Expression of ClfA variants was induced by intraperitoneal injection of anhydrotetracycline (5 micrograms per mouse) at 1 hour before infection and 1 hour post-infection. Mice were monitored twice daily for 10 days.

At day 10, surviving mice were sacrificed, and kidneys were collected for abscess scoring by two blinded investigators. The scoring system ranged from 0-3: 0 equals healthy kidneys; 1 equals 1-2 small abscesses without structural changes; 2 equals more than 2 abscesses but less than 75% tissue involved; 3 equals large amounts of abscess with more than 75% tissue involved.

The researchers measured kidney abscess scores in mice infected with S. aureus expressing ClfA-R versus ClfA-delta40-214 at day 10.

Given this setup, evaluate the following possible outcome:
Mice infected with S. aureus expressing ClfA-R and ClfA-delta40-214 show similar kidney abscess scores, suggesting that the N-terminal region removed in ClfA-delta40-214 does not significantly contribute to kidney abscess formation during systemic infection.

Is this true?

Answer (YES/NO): NO